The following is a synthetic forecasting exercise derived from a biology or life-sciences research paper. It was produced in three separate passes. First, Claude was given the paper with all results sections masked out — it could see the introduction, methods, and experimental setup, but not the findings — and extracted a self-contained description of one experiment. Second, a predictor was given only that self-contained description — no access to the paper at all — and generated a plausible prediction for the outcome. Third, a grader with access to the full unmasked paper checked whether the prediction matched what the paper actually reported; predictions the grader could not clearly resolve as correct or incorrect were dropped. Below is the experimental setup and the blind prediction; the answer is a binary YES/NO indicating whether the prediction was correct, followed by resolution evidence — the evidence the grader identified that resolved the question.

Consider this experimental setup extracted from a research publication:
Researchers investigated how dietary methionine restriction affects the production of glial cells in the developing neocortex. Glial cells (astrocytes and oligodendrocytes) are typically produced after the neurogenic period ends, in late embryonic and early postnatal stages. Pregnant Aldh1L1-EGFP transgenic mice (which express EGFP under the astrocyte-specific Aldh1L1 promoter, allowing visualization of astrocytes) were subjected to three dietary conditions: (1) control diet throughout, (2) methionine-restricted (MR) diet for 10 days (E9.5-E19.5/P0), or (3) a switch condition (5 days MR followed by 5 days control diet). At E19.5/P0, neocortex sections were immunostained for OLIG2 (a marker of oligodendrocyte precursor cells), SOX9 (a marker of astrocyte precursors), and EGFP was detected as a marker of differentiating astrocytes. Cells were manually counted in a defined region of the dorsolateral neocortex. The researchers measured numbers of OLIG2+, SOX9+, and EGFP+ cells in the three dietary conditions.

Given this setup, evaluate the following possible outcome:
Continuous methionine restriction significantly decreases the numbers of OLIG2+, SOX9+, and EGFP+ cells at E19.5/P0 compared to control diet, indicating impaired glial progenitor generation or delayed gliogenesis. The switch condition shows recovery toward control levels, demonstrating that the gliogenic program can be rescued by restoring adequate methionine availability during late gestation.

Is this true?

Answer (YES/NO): NO